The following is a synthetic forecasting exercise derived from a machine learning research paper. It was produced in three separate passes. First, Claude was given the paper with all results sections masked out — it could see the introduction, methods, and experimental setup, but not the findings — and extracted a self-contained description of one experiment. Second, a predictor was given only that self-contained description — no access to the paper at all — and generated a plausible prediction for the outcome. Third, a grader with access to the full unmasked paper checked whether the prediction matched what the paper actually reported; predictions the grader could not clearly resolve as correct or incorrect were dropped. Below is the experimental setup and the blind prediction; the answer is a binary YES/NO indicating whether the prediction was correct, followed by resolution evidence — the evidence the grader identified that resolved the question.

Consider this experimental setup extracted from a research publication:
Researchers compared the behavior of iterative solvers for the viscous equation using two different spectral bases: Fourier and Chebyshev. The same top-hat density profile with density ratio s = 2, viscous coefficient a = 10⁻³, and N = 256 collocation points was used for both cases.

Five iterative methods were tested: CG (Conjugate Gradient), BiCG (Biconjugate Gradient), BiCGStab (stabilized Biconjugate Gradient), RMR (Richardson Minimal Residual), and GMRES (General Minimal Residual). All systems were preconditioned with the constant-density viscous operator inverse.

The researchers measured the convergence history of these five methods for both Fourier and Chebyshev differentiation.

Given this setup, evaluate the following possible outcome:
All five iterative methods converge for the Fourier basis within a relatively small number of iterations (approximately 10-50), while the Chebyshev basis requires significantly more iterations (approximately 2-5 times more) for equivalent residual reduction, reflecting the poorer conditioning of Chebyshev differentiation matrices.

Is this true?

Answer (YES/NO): NO